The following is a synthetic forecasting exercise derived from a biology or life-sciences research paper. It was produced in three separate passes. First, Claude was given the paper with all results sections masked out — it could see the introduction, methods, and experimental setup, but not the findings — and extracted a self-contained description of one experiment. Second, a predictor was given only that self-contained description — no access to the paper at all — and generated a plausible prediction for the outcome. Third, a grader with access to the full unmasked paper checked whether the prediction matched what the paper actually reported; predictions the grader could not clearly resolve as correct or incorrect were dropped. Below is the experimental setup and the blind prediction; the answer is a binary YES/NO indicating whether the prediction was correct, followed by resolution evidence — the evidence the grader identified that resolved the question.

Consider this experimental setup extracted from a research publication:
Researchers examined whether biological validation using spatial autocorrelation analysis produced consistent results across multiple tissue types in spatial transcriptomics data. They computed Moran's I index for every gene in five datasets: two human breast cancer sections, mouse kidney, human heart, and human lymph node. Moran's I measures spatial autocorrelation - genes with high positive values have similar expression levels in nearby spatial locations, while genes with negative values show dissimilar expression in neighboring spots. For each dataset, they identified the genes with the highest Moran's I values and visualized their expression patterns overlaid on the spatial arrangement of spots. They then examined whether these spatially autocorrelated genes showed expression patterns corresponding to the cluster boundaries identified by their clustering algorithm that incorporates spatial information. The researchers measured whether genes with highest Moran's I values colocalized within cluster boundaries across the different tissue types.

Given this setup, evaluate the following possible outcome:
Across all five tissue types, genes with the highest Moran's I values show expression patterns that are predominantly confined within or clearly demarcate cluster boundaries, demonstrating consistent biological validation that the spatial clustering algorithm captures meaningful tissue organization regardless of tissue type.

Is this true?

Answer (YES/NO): YES